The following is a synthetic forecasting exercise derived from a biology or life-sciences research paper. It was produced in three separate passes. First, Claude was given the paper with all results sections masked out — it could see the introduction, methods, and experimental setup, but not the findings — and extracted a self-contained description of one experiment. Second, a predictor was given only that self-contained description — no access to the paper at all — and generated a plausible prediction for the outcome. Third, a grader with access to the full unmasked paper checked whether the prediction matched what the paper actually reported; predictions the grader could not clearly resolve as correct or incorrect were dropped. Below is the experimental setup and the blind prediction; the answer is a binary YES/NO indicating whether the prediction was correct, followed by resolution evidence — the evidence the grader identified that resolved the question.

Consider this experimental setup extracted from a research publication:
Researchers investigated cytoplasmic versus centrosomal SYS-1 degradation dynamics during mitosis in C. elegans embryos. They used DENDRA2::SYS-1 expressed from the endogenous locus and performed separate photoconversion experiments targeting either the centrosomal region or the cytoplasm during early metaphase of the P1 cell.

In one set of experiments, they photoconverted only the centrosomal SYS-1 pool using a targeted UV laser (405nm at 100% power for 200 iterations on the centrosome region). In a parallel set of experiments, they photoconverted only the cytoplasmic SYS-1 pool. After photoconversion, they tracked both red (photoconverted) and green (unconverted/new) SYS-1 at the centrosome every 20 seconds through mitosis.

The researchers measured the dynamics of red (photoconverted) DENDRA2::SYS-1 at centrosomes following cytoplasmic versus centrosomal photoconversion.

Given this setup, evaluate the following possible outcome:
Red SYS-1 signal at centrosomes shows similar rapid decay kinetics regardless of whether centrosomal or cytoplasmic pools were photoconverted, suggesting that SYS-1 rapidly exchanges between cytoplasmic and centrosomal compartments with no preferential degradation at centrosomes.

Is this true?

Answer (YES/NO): NO